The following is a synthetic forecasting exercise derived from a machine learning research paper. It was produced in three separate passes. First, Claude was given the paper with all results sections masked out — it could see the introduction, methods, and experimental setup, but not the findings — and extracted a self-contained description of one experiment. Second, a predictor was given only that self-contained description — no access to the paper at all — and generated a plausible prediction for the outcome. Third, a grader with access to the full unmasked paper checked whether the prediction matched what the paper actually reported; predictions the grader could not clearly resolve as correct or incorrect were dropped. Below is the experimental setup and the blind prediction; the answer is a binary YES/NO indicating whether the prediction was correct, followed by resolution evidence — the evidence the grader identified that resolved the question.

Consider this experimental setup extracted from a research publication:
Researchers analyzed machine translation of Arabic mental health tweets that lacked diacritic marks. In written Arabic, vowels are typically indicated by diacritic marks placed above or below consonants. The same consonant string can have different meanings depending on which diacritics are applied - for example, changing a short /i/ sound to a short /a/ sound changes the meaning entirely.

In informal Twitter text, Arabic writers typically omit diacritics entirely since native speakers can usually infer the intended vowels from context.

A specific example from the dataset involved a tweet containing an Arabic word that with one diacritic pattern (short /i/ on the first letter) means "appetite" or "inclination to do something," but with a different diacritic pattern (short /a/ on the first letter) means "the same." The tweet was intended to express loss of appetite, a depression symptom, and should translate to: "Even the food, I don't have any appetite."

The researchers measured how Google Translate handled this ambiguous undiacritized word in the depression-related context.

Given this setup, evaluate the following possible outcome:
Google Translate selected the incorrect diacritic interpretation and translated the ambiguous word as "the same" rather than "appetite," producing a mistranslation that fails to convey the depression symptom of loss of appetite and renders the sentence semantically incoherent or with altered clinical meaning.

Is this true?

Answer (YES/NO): YES